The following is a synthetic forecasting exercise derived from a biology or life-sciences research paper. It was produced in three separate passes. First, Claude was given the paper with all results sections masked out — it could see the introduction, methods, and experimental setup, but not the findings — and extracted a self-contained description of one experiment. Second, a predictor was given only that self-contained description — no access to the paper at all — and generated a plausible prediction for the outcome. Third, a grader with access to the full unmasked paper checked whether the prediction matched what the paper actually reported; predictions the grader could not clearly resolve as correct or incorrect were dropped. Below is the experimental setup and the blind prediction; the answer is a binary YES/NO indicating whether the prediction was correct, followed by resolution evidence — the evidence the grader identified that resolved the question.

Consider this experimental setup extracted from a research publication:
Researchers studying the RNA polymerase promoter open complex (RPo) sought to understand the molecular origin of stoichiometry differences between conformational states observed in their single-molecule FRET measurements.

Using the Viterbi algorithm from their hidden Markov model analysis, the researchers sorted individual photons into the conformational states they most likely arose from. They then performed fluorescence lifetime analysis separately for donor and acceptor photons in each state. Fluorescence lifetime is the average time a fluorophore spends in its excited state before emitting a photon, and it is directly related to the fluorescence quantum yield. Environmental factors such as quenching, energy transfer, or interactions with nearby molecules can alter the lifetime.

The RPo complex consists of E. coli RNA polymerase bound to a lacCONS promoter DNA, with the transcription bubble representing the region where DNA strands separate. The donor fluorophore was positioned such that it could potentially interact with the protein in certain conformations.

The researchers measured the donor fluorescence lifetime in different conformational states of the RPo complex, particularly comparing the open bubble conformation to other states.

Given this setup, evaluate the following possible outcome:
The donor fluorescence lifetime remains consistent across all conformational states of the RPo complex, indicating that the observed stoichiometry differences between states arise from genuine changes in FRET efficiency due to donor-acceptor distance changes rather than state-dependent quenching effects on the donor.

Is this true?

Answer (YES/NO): NO